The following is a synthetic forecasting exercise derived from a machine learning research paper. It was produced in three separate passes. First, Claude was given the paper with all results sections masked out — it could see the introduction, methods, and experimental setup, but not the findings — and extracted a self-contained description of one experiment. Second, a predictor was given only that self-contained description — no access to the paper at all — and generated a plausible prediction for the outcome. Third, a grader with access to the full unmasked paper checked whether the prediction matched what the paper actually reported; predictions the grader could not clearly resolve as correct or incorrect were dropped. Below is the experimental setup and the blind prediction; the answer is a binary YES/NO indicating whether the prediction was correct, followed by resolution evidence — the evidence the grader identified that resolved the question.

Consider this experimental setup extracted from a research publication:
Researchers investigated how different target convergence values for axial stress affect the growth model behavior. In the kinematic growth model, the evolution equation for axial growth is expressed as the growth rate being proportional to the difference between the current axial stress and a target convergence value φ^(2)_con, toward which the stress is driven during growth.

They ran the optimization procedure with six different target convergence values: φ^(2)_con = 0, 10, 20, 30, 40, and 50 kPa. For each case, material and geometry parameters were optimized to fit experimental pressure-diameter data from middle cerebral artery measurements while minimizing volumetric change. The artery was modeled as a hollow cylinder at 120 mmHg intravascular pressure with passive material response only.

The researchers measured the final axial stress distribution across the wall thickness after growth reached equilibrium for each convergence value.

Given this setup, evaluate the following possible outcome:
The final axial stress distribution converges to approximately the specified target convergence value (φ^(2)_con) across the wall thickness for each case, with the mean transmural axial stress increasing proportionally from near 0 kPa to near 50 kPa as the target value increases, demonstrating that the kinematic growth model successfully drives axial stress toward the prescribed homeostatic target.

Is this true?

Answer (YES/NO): YES